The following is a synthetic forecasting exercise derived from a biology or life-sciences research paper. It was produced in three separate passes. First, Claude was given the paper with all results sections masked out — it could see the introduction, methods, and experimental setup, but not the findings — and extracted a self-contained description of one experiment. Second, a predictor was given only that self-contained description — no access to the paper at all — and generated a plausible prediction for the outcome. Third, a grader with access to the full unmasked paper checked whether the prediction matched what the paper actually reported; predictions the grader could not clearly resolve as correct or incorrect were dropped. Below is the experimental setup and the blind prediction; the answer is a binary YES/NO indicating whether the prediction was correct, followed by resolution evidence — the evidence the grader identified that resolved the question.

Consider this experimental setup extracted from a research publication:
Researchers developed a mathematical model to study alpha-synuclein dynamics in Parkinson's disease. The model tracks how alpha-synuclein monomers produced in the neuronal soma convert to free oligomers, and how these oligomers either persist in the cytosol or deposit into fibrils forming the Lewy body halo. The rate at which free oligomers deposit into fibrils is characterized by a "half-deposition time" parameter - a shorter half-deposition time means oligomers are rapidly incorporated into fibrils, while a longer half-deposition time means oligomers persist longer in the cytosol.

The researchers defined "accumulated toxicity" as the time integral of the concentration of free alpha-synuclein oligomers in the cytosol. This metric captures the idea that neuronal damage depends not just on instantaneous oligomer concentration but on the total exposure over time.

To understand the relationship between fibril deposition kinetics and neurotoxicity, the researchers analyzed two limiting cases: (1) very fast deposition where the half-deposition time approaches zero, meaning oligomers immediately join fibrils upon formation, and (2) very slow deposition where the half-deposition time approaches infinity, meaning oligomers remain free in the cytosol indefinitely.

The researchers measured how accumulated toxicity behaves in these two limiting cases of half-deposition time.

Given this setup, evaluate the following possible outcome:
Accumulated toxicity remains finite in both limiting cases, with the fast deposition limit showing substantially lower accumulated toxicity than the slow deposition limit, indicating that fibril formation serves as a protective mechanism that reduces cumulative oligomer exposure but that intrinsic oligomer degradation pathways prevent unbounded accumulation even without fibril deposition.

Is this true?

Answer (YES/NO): NO